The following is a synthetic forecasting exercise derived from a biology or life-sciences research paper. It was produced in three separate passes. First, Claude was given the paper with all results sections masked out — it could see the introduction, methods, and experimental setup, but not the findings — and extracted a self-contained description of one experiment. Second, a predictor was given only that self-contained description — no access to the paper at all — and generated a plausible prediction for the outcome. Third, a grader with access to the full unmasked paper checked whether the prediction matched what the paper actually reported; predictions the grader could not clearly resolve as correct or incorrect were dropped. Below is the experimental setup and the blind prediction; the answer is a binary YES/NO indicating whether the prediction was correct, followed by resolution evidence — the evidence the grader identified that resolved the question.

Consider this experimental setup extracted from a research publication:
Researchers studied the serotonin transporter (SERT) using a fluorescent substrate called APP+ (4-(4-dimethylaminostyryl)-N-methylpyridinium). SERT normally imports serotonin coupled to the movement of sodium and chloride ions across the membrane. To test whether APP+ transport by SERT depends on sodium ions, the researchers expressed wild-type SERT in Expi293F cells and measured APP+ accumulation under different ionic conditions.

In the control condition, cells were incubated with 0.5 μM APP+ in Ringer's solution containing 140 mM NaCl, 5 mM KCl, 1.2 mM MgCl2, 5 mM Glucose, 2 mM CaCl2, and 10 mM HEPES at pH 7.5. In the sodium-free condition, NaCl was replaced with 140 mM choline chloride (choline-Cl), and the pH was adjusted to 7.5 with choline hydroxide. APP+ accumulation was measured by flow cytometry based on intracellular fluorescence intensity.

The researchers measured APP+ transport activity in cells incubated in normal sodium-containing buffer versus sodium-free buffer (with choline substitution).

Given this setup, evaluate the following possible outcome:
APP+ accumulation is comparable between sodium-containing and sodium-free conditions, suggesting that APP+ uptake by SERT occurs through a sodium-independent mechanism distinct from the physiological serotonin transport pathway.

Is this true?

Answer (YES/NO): NO